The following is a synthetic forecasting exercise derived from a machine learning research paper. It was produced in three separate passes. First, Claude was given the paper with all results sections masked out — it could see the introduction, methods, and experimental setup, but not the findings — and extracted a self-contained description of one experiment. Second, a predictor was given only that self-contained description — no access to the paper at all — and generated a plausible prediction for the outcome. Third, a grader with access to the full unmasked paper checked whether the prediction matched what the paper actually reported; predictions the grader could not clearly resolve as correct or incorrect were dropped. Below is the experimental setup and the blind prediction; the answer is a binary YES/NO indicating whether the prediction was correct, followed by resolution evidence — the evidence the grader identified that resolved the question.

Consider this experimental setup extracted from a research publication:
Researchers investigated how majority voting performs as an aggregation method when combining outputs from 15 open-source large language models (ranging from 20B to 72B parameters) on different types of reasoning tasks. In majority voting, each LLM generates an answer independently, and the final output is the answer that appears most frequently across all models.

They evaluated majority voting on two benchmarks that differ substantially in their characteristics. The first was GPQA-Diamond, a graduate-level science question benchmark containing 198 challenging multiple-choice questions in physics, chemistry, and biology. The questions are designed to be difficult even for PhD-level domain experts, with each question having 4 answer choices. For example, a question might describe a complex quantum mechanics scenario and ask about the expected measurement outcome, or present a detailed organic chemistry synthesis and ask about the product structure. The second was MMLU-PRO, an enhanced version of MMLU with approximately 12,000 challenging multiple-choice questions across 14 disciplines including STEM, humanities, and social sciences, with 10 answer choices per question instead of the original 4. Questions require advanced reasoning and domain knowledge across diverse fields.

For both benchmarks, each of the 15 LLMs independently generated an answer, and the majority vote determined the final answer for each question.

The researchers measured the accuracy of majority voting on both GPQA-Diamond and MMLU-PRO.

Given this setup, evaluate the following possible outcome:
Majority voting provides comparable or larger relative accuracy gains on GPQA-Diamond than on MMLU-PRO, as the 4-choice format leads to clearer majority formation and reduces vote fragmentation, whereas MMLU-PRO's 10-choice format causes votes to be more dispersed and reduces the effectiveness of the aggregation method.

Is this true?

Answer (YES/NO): NO